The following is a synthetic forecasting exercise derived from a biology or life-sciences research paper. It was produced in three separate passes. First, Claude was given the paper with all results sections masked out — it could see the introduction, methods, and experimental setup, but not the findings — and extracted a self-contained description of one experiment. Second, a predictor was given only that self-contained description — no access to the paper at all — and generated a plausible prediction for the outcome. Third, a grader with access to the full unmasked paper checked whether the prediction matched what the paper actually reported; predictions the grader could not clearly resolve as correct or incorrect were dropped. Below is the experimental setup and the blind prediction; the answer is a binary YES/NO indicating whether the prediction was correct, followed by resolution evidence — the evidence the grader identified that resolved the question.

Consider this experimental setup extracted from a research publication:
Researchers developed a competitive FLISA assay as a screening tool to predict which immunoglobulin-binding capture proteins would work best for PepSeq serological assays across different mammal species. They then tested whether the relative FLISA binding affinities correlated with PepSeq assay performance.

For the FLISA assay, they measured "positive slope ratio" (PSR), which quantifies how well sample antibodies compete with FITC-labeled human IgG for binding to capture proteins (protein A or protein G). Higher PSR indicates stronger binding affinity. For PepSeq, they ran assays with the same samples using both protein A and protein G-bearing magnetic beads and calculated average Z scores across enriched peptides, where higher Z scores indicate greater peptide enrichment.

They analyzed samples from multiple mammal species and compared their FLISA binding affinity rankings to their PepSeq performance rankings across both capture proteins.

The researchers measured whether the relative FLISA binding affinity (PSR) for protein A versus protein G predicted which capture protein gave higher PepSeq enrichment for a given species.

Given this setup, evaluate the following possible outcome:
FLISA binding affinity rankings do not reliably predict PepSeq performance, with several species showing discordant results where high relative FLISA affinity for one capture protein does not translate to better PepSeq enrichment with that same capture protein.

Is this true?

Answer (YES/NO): NO